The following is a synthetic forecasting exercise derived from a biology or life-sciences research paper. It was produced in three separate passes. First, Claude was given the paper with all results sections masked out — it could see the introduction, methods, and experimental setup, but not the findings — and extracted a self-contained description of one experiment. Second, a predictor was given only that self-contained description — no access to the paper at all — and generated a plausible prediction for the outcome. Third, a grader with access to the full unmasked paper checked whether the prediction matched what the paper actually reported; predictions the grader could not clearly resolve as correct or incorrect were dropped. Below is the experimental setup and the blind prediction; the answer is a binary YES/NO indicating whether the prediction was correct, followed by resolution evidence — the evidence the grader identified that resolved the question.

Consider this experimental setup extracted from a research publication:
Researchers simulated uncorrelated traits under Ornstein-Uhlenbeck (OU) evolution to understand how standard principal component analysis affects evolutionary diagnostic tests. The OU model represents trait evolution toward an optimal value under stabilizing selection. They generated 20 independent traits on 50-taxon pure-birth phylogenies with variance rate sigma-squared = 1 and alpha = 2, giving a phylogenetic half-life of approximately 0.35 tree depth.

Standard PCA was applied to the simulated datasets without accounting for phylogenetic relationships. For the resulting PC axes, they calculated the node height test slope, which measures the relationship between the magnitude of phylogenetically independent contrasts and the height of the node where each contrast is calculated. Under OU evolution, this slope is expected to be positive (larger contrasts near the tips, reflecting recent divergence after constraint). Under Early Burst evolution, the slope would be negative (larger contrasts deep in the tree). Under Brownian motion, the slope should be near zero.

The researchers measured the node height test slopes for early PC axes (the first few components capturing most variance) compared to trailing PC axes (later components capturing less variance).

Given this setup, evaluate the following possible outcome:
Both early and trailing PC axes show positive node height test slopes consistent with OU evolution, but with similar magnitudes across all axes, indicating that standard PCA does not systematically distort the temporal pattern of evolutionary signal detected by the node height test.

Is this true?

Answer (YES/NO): NO